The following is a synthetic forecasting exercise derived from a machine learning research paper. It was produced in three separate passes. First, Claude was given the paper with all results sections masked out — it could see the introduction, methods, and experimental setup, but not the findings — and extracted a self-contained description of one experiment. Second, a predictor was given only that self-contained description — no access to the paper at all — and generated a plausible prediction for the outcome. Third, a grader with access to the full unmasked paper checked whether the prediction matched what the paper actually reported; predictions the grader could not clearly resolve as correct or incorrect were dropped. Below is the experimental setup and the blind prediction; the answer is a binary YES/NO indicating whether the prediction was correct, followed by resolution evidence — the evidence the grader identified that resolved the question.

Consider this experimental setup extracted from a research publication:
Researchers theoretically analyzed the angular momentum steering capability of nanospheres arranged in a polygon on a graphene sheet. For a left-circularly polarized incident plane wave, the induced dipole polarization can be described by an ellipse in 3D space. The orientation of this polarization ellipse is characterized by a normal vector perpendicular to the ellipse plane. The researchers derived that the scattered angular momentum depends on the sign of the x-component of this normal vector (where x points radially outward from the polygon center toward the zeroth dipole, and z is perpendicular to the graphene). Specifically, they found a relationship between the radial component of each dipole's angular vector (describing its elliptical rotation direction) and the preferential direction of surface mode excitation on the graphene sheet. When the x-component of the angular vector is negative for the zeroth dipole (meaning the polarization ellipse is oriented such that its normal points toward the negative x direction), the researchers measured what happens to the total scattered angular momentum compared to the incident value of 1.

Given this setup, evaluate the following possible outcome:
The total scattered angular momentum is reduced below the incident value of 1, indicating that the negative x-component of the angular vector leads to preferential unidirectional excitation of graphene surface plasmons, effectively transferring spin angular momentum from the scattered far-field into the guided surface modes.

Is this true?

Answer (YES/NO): NO